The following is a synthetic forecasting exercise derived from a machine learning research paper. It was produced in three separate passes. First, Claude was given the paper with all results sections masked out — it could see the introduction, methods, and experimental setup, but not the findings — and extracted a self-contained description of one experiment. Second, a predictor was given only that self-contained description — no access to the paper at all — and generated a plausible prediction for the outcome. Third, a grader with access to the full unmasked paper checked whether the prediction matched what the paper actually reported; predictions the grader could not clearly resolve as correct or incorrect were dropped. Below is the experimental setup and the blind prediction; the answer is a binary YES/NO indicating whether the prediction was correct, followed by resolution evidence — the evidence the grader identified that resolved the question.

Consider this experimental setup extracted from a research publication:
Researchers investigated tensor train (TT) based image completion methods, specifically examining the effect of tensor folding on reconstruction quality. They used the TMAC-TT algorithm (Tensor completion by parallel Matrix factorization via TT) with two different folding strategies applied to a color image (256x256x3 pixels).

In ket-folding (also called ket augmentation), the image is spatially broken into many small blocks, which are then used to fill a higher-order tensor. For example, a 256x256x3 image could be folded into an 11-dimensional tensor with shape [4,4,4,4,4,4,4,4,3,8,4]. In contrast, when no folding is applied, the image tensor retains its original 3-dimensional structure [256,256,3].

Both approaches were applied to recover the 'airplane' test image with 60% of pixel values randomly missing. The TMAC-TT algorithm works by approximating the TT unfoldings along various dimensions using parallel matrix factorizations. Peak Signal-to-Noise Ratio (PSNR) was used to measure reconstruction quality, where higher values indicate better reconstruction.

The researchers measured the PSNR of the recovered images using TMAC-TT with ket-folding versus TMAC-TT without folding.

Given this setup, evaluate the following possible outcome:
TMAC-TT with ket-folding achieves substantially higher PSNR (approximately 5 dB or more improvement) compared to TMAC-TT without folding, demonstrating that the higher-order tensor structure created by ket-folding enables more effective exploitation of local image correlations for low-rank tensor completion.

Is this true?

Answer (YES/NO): NO